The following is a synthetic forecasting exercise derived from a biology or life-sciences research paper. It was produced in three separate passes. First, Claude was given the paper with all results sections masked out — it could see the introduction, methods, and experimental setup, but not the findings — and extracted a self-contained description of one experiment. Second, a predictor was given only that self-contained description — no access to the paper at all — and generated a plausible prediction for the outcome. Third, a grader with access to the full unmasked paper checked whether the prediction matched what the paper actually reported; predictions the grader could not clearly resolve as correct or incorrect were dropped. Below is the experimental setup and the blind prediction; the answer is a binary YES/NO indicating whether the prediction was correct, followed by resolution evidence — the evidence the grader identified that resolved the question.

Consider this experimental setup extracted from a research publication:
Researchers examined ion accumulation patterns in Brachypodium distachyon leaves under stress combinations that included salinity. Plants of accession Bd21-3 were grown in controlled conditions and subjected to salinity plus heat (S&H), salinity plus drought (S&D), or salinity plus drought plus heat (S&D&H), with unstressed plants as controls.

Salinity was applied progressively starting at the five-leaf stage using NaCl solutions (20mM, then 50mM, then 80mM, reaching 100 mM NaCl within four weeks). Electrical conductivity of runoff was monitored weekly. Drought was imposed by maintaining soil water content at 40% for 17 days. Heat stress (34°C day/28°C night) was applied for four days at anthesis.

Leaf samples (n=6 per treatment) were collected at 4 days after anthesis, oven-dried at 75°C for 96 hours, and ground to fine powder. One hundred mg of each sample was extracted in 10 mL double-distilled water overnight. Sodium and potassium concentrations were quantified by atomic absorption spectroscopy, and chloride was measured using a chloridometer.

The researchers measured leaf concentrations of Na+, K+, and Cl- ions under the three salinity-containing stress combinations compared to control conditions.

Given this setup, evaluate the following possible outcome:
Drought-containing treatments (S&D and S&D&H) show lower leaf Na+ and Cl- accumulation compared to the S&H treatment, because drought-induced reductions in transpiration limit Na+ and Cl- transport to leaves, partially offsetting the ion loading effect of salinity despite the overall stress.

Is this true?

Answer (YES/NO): NO